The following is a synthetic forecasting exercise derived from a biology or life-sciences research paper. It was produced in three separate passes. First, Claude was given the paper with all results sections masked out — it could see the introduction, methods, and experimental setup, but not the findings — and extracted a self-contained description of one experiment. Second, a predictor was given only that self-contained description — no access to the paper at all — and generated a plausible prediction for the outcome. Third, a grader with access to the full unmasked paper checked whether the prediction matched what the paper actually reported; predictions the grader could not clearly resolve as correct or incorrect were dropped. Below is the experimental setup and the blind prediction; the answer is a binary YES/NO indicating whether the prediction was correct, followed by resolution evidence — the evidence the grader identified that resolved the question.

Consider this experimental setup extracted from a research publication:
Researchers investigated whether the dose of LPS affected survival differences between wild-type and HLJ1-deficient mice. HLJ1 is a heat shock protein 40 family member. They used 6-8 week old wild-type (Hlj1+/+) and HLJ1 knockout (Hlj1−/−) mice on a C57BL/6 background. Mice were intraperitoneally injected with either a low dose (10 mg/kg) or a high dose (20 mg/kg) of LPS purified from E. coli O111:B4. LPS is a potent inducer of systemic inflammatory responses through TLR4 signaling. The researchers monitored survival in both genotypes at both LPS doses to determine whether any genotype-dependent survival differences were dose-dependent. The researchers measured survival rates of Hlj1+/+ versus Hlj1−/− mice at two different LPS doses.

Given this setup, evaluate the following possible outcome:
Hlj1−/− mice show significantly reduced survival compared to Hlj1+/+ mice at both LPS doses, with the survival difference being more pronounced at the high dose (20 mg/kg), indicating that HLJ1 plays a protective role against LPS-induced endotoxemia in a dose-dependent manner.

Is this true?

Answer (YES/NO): NO